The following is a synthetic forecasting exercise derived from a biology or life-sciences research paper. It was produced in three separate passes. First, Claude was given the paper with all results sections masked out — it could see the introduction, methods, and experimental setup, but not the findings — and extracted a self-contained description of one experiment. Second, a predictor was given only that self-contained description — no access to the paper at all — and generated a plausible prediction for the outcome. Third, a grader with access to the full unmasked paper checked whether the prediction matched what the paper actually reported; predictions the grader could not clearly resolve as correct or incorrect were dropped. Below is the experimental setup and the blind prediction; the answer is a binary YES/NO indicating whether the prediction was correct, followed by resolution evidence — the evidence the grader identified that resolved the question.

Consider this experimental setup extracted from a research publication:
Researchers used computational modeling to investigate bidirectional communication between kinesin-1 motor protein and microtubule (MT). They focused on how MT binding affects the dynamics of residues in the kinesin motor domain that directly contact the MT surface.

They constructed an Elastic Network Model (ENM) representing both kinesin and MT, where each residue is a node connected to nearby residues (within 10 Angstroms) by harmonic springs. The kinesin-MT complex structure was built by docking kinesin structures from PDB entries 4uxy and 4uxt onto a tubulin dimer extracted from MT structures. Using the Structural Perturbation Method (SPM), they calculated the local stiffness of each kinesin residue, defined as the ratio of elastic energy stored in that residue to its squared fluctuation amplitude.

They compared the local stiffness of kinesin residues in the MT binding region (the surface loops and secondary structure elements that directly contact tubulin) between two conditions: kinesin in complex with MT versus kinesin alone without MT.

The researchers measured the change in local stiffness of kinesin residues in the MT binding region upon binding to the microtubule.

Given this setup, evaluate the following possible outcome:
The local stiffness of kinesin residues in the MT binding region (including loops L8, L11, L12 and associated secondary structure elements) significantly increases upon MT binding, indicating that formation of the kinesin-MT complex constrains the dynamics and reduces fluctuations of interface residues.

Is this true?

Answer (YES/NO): YES